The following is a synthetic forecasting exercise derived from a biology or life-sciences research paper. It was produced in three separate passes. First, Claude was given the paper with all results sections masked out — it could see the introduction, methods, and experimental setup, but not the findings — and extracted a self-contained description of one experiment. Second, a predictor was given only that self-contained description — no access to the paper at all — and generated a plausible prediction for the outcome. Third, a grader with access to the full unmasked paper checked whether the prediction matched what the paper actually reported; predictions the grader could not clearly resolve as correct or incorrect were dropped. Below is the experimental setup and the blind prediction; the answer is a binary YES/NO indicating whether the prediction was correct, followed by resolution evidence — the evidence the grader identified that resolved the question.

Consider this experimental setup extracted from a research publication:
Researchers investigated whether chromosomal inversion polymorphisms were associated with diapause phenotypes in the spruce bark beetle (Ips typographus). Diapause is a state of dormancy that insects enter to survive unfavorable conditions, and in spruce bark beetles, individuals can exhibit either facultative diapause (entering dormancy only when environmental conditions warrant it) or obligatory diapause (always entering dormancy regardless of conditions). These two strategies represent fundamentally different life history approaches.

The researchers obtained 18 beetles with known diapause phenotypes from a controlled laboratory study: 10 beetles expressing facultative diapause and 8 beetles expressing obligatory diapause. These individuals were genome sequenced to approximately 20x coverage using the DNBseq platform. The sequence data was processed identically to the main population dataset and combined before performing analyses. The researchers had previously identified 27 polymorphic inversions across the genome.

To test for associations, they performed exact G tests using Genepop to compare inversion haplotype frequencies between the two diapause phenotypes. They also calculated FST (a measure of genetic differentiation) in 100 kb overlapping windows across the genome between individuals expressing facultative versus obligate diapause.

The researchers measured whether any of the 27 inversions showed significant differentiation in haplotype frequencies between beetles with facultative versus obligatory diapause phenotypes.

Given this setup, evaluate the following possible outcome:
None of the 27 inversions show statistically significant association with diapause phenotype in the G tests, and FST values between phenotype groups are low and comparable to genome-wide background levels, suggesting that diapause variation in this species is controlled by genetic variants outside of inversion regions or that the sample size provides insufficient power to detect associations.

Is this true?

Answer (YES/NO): YES